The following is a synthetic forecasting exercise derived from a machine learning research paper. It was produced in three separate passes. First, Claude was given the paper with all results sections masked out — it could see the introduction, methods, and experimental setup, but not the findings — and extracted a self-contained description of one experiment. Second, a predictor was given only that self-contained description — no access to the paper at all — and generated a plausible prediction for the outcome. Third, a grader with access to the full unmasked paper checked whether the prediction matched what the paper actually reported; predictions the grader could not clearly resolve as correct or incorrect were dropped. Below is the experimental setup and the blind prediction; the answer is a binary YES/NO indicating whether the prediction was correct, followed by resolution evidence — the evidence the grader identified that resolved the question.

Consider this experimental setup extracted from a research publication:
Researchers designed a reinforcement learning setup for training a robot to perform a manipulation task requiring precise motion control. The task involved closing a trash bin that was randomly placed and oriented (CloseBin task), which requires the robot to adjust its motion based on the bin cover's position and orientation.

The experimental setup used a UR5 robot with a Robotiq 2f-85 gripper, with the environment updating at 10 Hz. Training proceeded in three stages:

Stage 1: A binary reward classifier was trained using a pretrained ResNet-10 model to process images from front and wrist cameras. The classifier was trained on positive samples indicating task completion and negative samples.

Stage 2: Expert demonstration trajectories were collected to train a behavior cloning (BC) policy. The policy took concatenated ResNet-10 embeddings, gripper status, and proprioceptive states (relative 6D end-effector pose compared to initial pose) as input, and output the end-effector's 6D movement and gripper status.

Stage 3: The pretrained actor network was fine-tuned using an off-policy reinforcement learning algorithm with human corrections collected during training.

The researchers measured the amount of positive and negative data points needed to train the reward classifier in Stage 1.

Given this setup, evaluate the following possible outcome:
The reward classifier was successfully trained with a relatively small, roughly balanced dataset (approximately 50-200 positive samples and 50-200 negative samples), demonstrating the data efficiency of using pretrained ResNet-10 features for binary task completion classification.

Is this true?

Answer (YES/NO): NO